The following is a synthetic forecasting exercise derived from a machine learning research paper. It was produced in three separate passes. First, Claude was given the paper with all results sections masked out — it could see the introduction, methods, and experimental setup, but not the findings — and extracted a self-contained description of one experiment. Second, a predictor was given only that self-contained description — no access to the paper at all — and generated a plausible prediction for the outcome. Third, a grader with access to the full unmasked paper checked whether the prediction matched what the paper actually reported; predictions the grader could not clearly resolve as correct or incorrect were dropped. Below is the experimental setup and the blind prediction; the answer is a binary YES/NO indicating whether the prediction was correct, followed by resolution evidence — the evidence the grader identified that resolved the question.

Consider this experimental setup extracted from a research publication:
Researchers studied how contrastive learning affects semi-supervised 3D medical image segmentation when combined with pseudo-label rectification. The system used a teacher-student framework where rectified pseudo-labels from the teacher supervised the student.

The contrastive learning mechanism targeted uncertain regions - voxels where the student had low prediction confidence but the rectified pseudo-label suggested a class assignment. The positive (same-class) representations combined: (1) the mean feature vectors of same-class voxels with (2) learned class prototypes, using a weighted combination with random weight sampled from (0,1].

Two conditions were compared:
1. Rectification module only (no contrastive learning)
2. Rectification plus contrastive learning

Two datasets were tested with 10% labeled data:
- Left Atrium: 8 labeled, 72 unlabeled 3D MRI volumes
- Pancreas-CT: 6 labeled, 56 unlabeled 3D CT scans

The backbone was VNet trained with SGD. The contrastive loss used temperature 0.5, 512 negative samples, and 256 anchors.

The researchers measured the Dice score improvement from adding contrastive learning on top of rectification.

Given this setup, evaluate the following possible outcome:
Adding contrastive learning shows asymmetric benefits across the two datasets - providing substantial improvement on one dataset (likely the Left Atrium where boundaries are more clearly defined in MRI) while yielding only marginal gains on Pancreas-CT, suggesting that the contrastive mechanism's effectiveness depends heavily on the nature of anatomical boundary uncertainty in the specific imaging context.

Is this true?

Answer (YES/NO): YES